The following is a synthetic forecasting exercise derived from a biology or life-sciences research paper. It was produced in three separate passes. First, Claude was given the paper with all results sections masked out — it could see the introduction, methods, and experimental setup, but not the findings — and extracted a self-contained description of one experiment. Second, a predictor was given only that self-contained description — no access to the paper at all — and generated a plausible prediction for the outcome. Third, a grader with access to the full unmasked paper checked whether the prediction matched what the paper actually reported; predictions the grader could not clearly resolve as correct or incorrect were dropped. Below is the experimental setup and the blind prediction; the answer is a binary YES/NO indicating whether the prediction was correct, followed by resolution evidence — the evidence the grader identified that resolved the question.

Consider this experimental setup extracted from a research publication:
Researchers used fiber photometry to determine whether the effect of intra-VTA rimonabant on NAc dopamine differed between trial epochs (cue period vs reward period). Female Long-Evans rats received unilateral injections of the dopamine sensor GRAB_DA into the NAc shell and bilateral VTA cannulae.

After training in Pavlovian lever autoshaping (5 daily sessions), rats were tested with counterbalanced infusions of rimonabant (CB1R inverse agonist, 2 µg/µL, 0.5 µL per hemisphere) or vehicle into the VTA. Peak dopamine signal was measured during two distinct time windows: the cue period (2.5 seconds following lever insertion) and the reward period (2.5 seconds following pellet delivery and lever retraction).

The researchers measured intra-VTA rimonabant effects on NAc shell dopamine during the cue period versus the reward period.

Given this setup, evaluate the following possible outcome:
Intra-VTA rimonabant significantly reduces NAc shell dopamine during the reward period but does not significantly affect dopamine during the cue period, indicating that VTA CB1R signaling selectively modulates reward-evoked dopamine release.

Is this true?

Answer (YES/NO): NO